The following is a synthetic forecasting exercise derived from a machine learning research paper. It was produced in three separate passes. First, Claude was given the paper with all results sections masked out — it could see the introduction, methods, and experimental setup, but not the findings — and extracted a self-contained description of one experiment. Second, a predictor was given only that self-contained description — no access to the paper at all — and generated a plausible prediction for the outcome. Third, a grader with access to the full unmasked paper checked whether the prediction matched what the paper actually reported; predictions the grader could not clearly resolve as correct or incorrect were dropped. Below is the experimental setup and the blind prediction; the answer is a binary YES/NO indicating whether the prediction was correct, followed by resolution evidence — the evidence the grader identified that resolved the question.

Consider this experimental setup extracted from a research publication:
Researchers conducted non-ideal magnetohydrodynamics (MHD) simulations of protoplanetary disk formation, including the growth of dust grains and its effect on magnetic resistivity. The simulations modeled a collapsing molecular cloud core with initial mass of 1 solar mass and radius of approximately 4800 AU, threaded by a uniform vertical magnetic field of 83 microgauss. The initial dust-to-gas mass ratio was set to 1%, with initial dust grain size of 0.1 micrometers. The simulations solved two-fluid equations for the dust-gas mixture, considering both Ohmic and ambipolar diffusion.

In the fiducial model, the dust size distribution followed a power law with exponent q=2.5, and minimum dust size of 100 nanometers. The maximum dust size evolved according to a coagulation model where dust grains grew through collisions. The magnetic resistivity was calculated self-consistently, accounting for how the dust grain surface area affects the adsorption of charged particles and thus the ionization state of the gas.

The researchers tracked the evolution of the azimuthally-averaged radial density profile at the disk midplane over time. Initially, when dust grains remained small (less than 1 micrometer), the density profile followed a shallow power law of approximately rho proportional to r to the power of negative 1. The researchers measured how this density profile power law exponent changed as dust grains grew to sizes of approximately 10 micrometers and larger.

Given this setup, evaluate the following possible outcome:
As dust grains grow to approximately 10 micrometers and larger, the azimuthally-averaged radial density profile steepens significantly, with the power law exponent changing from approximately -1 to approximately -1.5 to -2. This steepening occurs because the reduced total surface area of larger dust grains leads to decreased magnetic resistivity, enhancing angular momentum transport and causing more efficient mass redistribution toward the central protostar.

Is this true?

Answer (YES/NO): YES